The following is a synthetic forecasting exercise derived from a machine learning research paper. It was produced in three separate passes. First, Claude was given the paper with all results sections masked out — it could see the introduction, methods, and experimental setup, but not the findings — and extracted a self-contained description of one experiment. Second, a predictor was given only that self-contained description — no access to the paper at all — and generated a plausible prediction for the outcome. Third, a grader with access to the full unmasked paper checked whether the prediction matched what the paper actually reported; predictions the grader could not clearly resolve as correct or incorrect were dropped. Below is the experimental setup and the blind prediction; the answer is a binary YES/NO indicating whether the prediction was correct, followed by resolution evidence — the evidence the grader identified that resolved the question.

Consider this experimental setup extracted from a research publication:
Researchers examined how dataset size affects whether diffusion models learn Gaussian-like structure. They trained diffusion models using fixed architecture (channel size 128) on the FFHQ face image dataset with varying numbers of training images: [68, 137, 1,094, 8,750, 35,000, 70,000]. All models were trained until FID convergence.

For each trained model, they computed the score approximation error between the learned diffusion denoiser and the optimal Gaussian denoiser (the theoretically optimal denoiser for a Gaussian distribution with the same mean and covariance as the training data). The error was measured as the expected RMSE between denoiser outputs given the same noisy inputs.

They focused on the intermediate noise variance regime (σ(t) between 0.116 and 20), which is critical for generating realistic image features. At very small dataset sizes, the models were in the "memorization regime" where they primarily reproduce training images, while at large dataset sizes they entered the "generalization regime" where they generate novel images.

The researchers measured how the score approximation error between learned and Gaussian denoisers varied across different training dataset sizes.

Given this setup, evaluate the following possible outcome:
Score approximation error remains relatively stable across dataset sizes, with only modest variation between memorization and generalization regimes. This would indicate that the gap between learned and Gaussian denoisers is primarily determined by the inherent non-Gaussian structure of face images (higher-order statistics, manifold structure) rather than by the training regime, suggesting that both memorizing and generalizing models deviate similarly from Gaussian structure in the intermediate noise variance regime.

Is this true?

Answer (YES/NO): NO